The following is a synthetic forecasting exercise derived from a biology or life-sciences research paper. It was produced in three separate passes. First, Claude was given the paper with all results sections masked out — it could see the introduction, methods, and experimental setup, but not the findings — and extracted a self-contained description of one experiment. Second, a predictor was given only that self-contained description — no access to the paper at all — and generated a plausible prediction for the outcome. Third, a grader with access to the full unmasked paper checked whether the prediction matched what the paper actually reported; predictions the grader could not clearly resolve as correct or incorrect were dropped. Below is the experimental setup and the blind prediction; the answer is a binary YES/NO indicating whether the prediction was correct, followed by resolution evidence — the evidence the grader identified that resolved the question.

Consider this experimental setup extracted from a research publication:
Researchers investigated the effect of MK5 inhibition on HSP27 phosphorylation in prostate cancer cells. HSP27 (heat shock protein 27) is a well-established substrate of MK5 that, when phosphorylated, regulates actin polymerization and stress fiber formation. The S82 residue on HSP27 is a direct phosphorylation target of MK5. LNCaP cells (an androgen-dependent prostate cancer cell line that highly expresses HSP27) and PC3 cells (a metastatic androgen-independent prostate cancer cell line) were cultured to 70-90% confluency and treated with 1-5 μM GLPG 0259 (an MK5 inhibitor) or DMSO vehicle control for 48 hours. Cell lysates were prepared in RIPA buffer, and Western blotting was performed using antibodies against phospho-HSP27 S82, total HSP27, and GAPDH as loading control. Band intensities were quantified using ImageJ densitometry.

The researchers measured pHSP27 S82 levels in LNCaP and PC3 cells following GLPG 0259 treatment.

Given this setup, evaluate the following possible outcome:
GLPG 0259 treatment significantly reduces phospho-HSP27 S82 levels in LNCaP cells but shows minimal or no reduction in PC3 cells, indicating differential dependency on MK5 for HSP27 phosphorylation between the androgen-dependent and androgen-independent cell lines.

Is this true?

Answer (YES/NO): NO